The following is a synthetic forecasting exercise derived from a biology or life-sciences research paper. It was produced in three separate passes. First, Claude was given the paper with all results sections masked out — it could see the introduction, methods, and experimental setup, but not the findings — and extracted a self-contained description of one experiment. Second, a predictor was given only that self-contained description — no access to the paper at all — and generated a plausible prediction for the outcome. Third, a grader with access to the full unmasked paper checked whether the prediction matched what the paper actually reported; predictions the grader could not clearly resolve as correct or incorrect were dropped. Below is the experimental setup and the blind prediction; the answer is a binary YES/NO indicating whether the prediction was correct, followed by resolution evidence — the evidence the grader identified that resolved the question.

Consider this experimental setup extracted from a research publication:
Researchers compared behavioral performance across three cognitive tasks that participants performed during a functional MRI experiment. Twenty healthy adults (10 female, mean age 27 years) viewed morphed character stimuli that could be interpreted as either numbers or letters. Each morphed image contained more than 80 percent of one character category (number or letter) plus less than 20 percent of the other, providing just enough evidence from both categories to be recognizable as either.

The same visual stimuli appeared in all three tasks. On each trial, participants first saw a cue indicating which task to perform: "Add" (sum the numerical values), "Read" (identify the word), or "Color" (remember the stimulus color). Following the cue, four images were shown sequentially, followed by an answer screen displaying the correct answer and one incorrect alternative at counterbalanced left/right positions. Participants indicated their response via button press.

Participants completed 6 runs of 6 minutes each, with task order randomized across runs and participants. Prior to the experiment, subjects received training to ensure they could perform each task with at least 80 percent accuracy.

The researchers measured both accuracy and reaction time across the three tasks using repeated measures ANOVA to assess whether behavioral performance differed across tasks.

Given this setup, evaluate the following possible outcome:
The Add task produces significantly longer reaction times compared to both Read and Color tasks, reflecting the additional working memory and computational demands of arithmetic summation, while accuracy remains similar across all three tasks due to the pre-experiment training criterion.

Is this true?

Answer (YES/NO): NO